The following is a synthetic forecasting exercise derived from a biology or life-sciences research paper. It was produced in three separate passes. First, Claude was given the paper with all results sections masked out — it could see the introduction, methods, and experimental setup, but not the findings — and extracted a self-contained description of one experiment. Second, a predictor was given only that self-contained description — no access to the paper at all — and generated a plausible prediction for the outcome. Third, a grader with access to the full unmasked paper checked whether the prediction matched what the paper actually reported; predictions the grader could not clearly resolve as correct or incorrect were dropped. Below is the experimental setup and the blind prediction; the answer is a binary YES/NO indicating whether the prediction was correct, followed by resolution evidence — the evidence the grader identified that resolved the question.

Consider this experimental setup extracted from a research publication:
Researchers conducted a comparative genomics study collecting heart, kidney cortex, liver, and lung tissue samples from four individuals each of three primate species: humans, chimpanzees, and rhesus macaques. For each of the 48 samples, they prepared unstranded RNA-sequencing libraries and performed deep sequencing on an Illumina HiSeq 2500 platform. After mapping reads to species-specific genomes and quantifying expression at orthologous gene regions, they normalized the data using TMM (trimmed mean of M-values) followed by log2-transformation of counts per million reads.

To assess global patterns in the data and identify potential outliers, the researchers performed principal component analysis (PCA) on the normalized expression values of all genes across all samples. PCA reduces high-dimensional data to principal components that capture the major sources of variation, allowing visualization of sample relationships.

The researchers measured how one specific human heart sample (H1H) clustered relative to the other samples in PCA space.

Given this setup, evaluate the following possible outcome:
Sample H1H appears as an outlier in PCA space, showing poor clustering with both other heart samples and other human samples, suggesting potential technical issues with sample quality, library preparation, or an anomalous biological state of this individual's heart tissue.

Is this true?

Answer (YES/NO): NO